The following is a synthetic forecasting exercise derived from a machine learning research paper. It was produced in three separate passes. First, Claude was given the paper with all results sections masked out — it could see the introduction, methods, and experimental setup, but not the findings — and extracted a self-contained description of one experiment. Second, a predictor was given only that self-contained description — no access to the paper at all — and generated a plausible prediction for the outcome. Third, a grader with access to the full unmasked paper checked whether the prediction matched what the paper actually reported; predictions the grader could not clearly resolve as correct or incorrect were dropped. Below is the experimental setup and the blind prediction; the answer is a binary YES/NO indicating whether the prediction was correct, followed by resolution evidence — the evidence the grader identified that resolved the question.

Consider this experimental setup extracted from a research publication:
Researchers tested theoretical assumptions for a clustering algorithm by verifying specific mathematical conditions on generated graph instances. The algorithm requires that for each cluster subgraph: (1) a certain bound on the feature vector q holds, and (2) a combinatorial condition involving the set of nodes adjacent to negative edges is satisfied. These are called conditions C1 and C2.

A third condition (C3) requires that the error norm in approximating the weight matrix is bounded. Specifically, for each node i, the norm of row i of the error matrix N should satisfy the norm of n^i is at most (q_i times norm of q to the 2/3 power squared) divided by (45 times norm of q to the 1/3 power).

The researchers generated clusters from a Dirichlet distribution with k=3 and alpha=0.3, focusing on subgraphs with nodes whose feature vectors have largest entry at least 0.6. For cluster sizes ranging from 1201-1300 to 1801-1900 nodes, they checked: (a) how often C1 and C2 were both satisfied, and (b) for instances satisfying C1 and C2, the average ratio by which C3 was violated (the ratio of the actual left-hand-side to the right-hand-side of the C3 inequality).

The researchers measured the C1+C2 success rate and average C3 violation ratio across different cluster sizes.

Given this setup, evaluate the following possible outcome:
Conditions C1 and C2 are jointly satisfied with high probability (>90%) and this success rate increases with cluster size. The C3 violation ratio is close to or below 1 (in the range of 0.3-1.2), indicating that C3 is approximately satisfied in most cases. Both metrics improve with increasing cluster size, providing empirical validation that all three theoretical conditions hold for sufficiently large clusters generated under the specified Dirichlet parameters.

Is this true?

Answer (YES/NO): NO